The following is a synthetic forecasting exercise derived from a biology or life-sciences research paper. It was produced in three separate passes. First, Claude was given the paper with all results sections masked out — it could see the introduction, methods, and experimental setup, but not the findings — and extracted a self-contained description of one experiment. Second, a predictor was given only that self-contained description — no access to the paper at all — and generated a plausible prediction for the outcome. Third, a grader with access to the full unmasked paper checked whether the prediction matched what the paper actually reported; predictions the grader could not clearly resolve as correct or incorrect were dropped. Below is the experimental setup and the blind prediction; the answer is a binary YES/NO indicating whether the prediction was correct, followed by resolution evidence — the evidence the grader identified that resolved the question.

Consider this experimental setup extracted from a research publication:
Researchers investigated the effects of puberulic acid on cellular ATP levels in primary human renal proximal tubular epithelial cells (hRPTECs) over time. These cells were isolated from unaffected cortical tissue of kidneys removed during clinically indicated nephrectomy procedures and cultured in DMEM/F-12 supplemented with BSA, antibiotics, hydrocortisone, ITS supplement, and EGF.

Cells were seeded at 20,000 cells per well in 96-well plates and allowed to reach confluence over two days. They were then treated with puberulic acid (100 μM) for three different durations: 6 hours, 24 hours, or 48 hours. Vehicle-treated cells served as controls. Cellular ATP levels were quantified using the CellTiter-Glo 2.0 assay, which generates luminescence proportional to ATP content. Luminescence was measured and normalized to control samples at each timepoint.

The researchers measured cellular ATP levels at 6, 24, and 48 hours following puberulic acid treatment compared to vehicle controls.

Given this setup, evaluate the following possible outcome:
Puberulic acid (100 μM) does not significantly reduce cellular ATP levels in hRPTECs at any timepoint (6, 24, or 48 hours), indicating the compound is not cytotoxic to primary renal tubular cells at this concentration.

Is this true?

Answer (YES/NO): NO